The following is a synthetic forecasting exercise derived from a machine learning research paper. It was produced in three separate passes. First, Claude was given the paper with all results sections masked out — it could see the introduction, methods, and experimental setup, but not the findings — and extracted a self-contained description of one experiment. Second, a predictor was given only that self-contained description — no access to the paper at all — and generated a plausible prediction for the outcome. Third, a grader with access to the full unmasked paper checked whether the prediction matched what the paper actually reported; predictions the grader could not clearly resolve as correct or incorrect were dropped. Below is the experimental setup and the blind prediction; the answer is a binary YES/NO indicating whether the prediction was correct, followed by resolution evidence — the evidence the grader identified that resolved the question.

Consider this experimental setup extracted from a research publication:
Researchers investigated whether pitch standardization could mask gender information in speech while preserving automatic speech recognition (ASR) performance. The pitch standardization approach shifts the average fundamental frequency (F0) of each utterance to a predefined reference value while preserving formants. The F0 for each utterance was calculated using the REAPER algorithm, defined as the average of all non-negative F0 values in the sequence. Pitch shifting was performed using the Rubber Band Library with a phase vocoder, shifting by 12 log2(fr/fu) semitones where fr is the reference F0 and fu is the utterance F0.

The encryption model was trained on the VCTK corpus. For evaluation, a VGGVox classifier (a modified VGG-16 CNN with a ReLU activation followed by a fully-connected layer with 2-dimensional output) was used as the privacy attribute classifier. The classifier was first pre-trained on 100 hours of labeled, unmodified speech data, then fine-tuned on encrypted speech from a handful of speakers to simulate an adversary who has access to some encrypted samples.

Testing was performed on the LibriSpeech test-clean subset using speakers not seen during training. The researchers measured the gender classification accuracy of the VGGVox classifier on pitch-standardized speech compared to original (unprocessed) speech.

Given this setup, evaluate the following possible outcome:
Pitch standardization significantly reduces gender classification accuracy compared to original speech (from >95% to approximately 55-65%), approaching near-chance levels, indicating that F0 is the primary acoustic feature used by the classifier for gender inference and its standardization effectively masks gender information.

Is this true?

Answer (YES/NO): NO